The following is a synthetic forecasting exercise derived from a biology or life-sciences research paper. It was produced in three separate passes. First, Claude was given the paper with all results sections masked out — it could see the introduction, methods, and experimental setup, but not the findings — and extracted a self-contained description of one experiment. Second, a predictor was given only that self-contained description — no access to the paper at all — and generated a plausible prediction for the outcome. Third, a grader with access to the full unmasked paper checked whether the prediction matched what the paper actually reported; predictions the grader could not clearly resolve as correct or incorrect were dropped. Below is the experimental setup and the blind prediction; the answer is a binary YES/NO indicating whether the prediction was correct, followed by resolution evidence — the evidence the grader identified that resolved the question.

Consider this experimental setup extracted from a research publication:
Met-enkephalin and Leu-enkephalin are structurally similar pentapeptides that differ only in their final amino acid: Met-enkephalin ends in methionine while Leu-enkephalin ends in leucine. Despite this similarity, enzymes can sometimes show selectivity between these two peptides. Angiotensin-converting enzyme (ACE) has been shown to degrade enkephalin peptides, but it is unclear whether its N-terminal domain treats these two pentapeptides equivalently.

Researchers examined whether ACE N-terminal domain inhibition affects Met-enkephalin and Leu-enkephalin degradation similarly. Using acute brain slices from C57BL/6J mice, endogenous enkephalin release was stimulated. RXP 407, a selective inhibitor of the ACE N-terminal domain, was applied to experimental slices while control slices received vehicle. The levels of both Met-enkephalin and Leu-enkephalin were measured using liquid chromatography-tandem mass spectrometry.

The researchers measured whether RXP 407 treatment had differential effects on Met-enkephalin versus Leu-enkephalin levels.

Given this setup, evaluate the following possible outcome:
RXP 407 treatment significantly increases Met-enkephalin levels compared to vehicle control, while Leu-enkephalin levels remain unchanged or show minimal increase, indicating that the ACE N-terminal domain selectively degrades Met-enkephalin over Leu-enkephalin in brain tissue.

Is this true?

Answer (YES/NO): NO